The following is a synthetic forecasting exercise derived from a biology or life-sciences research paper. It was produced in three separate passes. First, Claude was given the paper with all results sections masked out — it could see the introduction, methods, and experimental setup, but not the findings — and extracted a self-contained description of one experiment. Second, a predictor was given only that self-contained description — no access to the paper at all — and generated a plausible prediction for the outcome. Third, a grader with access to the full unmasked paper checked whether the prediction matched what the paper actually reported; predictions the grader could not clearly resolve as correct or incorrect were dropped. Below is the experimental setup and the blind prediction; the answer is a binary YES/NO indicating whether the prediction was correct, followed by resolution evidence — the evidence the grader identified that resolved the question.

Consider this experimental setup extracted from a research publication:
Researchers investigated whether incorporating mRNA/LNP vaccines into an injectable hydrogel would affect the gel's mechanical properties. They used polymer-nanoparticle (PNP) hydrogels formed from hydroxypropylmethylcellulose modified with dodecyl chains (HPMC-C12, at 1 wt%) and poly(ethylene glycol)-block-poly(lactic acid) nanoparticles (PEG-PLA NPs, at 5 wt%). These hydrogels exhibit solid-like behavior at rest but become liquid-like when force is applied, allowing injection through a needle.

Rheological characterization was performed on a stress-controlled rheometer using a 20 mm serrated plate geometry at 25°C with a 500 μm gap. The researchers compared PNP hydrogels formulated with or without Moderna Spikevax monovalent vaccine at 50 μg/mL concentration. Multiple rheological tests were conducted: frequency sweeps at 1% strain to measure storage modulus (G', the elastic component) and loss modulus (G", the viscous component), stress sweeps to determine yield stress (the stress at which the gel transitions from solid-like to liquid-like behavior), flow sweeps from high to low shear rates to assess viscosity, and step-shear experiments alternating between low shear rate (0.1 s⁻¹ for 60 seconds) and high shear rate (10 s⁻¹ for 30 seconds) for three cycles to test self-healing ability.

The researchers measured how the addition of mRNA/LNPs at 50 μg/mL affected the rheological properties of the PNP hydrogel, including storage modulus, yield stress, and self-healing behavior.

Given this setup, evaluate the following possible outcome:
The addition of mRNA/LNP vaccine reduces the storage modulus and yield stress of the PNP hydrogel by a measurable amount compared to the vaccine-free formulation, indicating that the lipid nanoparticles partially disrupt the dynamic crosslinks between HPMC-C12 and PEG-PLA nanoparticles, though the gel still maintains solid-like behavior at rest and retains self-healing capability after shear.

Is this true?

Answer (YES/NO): NO